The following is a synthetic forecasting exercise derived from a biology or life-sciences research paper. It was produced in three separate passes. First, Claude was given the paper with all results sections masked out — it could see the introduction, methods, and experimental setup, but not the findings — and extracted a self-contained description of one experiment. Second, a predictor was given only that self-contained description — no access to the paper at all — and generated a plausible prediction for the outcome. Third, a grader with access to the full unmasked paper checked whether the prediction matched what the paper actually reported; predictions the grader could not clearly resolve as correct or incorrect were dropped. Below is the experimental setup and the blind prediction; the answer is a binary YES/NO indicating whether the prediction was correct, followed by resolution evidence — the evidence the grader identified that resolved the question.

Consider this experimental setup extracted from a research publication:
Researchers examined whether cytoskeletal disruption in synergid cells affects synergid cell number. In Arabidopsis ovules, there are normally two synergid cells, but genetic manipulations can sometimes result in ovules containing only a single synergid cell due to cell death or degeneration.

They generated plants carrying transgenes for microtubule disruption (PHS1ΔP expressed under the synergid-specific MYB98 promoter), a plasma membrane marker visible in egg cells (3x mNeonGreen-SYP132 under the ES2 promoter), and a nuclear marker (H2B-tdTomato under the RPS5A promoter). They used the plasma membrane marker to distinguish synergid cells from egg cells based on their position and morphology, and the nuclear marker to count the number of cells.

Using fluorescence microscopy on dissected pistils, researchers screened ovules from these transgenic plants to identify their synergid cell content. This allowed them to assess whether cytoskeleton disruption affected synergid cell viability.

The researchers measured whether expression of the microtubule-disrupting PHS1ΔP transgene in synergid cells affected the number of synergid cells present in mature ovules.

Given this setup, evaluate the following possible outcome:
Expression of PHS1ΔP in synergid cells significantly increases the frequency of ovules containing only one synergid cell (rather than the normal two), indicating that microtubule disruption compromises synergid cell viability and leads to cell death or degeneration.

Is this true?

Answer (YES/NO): NO